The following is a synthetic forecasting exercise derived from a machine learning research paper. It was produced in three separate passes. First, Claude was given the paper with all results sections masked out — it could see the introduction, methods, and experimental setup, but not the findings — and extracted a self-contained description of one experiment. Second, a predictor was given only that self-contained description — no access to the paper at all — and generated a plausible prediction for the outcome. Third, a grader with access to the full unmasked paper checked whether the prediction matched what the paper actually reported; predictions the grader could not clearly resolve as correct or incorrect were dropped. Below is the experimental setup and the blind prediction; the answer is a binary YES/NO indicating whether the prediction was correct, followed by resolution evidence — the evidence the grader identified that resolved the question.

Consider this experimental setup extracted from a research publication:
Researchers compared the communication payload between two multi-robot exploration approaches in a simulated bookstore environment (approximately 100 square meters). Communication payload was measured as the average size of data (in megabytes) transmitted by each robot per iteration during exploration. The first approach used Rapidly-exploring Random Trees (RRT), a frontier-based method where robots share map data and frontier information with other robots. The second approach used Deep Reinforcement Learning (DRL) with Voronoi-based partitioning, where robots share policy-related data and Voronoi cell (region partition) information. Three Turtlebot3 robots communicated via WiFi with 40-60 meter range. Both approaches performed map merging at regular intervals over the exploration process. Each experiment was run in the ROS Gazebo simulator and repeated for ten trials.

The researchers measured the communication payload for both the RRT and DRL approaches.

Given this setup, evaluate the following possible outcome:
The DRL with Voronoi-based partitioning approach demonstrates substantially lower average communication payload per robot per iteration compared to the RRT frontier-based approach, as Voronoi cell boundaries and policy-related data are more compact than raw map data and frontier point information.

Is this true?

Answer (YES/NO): NO